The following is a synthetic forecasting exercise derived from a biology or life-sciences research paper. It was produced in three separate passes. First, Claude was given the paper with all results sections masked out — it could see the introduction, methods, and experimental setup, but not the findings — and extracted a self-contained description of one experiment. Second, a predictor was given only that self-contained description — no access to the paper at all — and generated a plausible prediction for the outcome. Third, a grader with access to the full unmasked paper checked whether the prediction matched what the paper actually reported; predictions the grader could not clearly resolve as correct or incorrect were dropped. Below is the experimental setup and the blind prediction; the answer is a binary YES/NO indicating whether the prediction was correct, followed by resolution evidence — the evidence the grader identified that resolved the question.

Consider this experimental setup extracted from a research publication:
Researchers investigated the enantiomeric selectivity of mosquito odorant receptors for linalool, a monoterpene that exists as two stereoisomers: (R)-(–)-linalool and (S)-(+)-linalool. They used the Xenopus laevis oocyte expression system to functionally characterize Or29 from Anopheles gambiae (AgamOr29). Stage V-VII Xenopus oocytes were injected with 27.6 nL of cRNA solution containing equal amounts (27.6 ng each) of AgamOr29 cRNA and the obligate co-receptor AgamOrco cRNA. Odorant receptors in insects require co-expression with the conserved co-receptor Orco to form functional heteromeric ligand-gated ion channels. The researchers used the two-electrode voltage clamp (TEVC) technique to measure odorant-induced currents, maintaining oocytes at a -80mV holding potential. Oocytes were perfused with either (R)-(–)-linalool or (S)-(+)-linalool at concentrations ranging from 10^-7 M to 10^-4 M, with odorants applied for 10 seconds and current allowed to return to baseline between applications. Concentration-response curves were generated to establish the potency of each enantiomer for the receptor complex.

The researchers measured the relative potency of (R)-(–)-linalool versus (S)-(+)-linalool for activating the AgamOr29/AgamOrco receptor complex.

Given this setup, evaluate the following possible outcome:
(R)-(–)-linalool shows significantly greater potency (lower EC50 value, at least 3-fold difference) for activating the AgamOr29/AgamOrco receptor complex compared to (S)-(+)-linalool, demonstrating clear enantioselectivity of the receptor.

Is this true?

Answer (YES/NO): NO